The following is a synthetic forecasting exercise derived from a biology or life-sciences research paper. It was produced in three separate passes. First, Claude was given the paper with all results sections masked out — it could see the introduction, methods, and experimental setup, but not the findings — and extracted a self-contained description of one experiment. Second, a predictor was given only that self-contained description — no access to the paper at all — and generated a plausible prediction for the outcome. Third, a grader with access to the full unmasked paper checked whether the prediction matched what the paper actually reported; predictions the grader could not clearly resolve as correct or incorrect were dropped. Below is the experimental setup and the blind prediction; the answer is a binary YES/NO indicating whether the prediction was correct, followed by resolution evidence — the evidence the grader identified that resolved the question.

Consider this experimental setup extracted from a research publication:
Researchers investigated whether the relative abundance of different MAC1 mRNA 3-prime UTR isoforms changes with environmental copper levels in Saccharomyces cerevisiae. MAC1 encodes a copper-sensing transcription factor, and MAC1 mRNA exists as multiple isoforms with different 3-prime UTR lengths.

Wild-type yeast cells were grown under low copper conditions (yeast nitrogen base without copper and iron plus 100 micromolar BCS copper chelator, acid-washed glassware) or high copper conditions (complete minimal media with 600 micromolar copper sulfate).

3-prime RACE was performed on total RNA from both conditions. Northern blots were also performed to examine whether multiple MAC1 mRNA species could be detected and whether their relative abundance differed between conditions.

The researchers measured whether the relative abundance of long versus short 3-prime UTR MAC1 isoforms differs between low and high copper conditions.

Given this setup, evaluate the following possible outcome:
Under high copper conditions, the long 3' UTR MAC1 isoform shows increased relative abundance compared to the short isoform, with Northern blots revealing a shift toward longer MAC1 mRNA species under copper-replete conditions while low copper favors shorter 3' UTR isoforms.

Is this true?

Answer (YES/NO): NO